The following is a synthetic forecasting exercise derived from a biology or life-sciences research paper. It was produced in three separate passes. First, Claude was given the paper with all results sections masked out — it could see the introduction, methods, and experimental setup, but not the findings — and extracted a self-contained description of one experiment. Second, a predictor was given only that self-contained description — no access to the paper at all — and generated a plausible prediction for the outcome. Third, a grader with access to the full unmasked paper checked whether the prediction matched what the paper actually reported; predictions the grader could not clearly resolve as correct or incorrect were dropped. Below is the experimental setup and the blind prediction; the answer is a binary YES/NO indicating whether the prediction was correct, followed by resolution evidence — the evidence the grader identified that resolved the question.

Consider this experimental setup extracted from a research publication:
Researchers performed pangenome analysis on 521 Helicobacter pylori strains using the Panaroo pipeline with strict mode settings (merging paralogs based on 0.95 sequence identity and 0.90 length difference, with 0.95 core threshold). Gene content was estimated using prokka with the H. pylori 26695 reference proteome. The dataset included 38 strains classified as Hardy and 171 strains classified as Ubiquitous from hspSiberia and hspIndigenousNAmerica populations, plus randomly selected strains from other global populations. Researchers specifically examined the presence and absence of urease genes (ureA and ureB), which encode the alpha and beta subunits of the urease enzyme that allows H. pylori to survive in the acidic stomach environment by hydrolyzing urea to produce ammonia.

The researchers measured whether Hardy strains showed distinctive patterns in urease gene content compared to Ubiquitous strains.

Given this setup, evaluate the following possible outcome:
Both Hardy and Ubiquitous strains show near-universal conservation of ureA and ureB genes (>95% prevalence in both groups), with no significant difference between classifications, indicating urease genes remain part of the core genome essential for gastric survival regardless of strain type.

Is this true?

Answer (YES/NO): NO